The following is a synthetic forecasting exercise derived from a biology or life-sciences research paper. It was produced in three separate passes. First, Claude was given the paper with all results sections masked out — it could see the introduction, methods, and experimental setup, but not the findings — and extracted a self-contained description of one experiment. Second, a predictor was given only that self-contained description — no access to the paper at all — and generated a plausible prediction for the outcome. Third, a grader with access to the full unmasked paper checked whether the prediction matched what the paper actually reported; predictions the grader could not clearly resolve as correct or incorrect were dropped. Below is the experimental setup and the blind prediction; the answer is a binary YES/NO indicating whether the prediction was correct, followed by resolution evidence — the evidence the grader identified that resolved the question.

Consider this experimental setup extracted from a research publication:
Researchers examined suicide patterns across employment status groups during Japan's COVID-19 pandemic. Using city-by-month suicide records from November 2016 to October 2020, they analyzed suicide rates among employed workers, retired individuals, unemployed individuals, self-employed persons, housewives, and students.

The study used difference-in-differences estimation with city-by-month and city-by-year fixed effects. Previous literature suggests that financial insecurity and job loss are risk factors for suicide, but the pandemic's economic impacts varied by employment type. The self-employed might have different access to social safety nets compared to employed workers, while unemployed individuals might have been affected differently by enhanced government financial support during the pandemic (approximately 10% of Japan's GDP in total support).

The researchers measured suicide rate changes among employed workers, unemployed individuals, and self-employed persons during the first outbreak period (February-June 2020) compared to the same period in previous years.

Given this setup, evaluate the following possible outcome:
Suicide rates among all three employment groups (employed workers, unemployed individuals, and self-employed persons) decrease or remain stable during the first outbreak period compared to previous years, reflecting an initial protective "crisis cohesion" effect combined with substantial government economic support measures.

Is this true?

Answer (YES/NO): YES